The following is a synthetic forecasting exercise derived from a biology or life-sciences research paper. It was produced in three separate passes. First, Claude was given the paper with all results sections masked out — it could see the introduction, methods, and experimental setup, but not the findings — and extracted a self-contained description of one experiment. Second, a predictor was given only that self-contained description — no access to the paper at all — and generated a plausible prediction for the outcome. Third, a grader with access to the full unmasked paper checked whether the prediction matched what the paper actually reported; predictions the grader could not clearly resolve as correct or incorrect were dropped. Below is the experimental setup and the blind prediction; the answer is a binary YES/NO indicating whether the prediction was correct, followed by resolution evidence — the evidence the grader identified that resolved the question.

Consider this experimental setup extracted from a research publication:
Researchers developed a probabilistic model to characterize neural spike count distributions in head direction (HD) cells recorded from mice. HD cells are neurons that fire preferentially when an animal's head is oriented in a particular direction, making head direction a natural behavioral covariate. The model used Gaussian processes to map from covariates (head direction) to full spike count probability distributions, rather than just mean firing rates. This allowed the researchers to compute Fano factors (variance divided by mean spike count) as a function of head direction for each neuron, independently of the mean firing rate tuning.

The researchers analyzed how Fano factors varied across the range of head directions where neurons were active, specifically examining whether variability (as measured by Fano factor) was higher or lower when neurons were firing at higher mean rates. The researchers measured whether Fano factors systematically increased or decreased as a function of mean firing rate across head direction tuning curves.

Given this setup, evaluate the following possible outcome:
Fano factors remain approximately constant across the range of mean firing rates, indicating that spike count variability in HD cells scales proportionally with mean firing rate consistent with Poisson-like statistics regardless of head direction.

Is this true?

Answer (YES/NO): NO